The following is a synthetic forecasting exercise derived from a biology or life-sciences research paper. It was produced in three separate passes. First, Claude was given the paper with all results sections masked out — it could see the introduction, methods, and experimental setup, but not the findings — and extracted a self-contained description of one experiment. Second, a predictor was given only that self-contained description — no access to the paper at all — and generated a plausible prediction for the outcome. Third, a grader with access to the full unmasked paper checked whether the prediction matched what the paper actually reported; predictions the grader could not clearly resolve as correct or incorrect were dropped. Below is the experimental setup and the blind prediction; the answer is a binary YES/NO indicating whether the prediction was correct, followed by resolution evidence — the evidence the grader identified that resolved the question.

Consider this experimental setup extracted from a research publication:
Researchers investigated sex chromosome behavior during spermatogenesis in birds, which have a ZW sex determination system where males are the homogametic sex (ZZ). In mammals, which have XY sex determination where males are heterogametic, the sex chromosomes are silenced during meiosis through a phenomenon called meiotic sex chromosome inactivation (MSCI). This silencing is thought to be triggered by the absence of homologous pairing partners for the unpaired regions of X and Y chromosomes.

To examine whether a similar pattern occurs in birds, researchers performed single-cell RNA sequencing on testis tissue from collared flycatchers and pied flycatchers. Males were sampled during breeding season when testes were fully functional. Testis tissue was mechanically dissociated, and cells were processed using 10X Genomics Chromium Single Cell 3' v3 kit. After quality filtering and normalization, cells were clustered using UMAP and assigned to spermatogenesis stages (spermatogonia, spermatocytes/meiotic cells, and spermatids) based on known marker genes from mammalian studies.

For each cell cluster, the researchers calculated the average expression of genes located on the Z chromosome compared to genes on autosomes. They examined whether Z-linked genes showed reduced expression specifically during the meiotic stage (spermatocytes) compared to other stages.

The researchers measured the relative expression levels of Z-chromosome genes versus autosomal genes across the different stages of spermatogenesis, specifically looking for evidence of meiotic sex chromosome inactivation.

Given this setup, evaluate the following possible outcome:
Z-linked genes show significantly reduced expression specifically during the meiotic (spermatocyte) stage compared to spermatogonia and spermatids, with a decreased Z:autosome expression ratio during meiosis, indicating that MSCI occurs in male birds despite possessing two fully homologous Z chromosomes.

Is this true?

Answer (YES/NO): NO